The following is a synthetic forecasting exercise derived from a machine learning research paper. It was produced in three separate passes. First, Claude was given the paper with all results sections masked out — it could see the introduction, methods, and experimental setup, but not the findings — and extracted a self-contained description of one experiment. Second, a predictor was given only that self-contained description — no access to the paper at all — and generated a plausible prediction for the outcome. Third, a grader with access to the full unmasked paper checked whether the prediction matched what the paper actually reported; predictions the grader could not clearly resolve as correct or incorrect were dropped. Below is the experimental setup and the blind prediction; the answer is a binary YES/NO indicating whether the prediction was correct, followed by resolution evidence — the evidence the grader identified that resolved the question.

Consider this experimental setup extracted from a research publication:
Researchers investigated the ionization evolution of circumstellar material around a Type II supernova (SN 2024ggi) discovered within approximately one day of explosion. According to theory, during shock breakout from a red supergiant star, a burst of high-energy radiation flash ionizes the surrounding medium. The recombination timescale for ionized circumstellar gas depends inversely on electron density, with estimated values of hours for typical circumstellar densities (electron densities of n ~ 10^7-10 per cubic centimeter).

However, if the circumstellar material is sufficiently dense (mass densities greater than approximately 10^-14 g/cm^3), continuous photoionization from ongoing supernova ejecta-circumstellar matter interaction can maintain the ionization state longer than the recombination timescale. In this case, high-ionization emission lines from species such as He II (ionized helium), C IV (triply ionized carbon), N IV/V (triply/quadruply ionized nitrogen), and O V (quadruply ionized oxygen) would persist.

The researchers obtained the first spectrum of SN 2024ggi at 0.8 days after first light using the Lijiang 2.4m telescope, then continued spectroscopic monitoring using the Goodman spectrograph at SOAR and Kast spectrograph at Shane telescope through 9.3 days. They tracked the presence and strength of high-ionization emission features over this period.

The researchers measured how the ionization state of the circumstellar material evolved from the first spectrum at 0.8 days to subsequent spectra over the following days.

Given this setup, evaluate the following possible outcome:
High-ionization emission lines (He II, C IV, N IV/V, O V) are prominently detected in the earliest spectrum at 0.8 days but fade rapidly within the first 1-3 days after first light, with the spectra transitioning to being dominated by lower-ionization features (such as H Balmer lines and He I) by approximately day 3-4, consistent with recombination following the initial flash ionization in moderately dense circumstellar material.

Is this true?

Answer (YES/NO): NO